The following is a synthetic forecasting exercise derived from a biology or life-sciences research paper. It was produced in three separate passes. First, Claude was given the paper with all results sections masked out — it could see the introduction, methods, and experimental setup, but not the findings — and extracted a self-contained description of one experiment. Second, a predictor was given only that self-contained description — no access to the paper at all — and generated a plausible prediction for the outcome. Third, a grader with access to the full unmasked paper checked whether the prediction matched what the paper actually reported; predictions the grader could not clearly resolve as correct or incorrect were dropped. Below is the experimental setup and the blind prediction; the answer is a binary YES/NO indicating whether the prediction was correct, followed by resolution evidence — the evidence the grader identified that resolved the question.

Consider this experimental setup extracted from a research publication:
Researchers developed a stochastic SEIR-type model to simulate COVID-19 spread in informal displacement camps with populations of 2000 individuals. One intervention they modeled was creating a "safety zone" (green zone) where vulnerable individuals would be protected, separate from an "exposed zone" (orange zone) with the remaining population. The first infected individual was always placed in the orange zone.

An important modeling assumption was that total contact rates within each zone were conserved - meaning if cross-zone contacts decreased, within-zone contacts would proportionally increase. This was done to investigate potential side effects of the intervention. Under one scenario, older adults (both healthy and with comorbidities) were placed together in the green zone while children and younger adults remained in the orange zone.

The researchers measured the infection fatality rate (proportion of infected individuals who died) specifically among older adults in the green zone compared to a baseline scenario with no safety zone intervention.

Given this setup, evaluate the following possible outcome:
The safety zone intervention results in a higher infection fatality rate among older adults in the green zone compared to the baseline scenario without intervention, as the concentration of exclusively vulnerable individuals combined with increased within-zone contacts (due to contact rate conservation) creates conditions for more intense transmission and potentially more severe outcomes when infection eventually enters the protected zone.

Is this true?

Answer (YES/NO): NO